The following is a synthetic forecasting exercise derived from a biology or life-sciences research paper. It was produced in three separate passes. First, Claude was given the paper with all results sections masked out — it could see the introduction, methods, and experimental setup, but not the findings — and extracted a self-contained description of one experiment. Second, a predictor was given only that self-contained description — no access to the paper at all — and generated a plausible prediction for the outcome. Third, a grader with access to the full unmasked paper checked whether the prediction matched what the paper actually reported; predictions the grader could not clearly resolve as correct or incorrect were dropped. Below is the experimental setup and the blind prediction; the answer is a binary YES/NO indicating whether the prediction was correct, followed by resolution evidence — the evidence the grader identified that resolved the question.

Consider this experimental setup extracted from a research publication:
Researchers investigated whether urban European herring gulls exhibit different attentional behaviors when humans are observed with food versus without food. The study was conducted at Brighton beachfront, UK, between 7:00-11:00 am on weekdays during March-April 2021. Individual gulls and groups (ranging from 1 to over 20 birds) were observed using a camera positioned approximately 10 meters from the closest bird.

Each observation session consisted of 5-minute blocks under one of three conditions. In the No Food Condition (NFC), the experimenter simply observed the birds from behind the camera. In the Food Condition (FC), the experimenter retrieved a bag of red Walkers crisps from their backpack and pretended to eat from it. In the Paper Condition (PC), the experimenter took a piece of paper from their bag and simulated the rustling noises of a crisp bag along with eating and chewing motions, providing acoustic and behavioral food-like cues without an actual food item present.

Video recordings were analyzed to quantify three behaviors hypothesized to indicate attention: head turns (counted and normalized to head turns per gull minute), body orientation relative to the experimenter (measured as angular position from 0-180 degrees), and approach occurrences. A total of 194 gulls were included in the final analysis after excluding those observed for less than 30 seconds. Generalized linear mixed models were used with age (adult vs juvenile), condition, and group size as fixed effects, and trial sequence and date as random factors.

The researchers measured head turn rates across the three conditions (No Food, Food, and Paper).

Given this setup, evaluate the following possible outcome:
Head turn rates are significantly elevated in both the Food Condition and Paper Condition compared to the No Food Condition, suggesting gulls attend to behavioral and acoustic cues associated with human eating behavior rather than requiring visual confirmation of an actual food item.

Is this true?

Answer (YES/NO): NO